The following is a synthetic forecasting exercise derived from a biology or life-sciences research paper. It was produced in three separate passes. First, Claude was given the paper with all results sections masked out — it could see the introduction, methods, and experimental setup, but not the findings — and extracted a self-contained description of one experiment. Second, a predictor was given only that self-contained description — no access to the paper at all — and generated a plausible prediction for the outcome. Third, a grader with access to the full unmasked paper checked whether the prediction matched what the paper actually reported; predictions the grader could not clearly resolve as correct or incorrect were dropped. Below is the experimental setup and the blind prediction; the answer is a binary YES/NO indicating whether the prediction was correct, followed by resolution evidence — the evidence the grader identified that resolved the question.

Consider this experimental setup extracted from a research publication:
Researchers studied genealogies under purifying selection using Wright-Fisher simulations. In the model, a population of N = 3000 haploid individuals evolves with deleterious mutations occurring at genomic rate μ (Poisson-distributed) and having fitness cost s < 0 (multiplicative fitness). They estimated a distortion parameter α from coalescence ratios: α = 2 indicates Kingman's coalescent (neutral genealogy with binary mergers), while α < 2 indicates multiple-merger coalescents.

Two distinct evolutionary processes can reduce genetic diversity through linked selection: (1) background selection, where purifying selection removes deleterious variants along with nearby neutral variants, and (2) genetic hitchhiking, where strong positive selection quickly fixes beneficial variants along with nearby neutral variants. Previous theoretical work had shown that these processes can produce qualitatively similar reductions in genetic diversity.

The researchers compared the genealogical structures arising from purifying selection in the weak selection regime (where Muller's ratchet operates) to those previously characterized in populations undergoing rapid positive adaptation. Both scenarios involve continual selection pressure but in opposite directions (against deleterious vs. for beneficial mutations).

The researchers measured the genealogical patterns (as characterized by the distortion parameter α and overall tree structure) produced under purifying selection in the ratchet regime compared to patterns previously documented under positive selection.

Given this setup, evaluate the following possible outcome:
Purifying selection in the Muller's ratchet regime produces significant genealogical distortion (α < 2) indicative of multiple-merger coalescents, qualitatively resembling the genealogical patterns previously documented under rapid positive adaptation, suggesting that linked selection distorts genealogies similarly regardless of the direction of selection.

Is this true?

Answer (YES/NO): YES